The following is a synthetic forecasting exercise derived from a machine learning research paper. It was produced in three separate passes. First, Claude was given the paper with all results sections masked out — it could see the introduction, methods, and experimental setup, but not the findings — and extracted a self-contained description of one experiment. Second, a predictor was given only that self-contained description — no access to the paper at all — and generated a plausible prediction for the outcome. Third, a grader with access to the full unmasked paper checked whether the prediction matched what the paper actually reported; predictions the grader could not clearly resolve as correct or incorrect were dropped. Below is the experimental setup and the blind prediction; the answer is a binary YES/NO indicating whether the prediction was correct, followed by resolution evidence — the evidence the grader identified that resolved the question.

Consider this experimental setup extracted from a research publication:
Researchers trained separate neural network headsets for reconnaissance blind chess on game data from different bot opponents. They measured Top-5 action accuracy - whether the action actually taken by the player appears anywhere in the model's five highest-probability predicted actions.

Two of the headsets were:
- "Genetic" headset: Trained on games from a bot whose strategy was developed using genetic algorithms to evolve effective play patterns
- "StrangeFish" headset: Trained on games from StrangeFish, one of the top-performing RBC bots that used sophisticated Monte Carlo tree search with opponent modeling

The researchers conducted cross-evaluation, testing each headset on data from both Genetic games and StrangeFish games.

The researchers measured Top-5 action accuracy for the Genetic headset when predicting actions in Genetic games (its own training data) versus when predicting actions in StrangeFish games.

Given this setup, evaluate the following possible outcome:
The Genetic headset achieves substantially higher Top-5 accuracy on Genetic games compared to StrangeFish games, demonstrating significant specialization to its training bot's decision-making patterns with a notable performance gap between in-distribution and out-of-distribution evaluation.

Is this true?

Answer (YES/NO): NO